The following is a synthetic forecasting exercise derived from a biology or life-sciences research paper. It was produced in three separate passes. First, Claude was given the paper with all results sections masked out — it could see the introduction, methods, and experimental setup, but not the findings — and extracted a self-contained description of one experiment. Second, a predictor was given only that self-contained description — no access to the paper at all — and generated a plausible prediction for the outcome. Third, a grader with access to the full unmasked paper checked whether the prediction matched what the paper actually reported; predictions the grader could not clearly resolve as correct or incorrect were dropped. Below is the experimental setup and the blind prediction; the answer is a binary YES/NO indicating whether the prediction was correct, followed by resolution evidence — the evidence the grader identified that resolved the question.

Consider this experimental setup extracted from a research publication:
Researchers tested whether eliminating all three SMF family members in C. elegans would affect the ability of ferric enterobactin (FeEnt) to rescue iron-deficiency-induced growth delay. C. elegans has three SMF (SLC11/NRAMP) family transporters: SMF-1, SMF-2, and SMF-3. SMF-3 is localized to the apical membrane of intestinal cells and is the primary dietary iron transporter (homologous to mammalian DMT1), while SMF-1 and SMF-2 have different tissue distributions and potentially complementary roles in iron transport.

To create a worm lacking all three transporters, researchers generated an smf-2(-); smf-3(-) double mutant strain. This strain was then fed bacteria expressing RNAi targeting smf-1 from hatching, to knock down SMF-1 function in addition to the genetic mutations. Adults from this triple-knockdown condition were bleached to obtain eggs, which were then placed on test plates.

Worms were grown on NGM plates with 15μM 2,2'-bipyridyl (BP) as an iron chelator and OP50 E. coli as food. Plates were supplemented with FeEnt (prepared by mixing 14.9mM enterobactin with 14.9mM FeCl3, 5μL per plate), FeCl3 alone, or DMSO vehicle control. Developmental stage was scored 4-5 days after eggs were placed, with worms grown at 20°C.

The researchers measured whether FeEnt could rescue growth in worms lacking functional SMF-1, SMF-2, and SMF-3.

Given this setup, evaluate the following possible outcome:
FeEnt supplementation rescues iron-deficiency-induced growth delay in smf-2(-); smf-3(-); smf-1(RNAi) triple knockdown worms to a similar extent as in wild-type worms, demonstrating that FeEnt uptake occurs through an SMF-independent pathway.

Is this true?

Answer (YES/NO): YES